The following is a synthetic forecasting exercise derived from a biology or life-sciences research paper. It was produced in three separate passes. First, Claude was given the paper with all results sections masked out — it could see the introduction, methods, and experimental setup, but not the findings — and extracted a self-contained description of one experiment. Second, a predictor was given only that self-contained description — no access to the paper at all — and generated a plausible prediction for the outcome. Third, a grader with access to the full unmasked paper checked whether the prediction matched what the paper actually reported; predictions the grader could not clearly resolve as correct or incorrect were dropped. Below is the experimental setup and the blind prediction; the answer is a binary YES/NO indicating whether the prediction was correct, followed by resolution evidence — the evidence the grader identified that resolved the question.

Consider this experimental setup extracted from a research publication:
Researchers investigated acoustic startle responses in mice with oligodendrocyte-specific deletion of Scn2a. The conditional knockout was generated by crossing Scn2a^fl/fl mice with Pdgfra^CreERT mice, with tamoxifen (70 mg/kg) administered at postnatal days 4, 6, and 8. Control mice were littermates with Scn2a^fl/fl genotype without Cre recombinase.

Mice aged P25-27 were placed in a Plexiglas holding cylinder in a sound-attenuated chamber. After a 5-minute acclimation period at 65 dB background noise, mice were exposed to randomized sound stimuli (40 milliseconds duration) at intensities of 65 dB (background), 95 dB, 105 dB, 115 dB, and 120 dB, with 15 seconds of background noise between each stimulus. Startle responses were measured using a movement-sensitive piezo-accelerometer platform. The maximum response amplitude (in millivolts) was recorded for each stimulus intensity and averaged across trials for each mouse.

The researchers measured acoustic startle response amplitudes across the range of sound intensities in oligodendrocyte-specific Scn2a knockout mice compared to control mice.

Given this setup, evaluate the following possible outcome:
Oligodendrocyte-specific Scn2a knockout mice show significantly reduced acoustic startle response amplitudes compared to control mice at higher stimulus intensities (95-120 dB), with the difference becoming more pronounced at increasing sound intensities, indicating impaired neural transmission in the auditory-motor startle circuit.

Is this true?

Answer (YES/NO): NO